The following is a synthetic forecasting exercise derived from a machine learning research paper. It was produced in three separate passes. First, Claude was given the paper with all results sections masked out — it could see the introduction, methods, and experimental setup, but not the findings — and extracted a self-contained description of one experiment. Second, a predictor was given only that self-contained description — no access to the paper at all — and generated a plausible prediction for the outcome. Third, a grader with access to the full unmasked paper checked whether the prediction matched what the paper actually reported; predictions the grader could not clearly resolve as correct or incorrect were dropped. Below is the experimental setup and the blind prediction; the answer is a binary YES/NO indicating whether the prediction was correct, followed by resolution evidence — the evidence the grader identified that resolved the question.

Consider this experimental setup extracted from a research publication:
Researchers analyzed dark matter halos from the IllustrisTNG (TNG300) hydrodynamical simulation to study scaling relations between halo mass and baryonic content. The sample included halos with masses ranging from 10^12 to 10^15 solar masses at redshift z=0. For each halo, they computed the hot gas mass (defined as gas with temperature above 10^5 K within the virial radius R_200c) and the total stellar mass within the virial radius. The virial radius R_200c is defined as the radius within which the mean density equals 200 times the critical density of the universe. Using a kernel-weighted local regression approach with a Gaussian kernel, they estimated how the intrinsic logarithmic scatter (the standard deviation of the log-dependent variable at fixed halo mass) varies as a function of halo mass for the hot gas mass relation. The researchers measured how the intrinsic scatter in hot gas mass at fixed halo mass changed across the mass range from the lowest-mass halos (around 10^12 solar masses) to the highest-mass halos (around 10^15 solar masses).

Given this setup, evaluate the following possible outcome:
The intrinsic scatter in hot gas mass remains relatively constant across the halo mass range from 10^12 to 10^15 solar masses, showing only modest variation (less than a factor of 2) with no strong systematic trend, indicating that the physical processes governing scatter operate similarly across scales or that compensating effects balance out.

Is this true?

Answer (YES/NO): NO